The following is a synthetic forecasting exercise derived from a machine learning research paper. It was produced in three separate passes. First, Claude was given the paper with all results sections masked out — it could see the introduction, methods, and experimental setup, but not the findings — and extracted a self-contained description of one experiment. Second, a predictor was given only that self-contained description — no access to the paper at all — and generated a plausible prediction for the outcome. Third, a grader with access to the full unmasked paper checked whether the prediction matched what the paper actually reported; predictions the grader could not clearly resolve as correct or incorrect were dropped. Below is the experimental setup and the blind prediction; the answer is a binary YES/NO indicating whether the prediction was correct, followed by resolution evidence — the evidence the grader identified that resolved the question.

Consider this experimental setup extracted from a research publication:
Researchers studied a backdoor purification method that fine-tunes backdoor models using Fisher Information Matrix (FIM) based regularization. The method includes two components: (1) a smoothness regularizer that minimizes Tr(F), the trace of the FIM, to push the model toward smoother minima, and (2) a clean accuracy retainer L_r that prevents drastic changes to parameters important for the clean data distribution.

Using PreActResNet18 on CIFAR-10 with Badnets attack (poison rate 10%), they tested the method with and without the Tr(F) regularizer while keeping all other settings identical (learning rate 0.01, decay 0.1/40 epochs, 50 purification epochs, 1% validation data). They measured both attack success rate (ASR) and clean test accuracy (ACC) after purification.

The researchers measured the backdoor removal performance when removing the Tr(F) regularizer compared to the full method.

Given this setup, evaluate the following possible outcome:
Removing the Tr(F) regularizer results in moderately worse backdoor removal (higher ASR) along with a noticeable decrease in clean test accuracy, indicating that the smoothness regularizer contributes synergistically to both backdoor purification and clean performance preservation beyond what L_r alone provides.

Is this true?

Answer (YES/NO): NO